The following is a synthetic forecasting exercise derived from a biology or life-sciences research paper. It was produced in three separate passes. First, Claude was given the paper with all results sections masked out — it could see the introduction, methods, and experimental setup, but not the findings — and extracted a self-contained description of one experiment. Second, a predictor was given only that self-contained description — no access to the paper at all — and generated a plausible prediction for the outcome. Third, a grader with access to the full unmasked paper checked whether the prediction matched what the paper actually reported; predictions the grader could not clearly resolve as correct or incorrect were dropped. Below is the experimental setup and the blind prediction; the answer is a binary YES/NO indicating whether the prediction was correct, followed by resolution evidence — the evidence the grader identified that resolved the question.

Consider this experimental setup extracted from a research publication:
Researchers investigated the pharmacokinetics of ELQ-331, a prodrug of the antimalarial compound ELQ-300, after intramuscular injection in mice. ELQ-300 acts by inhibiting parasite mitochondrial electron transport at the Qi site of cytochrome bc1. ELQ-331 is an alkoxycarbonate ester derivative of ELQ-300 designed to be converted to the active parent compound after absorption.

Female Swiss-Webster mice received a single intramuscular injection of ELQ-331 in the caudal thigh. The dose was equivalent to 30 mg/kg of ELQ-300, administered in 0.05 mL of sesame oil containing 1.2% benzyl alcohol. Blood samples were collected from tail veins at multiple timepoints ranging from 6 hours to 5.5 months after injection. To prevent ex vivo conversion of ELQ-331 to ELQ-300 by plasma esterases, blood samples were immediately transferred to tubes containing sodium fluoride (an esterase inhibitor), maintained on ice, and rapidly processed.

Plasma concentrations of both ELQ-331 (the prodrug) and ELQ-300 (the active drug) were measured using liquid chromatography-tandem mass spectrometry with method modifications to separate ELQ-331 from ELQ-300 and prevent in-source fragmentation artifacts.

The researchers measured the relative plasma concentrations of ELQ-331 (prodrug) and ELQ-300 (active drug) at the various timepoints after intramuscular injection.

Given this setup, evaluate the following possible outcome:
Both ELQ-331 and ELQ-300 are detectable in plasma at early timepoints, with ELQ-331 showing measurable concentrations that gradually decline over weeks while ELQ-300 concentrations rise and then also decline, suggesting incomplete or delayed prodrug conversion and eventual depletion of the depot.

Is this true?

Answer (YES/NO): NO